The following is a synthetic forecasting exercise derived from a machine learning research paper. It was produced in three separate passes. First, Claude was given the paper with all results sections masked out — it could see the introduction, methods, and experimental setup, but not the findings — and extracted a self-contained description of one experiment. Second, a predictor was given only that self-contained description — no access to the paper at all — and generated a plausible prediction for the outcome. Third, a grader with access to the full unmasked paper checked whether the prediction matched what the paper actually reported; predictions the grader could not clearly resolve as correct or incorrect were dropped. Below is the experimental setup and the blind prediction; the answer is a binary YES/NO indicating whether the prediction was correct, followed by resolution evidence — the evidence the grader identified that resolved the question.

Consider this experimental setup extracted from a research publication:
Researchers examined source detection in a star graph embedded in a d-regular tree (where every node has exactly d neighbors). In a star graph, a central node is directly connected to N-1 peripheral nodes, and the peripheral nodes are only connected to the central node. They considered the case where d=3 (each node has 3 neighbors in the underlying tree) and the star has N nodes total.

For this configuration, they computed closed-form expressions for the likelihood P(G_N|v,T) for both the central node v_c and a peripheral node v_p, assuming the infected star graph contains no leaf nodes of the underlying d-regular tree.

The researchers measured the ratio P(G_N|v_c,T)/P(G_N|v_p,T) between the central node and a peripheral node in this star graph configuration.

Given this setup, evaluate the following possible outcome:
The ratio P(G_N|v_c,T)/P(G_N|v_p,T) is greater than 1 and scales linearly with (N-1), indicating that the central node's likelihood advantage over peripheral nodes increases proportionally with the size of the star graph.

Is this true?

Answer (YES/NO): YES